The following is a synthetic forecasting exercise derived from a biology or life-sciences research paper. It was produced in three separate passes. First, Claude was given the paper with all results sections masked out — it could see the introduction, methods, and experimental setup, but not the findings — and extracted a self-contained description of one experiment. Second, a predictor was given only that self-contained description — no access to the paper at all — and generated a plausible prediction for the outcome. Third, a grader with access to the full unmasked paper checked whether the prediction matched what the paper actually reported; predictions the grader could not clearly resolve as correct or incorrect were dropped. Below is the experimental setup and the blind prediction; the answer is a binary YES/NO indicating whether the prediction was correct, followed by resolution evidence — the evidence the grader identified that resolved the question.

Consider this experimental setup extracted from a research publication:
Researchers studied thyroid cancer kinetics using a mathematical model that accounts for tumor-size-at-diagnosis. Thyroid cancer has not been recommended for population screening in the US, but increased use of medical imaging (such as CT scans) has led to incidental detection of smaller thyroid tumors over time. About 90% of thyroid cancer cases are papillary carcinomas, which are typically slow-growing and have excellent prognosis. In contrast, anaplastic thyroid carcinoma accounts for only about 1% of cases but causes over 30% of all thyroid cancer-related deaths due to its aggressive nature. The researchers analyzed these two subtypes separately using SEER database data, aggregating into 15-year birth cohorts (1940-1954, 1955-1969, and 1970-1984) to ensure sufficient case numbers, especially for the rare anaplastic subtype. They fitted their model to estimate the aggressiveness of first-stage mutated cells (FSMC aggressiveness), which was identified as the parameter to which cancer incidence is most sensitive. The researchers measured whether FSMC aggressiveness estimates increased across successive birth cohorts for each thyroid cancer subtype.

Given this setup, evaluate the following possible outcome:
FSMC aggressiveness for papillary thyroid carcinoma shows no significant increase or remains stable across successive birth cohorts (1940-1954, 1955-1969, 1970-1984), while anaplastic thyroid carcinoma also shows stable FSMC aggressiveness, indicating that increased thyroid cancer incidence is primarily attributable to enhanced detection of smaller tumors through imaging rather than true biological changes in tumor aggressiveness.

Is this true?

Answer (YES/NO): NO